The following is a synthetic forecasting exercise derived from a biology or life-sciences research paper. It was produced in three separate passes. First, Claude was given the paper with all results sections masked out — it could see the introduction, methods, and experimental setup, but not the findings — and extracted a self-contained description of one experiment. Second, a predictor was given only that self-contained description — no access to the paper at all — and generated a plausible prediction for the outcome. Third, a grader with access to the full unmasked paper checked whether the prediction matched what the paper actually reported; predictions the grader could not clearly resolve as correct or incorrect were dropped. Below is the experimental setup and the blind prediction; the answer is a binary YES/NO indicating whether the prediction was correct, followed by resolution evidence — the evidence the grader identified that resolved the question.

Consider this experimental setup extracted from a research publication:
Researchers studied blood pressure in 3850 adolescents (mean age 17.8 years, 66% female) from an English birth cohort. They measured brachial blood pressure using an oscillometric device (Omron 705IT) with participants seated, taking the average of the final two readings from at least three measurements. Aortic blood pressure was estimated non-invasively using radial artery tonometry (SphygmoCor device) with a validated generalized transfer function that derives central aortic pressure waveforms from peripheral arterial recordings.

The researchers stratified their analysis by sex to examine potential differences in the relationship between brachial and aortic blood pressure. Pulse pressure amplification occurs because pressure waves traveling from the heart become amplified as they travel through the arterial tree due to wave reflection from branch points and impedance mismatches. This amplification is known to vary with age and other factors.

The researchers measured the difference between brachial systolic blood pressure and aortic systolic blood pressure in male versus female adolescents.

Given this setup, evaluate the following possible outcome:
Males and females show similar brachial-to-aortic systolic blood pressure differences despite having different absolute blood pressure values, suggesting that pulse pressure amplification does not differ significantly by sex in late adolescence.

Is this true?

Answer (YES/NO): NO